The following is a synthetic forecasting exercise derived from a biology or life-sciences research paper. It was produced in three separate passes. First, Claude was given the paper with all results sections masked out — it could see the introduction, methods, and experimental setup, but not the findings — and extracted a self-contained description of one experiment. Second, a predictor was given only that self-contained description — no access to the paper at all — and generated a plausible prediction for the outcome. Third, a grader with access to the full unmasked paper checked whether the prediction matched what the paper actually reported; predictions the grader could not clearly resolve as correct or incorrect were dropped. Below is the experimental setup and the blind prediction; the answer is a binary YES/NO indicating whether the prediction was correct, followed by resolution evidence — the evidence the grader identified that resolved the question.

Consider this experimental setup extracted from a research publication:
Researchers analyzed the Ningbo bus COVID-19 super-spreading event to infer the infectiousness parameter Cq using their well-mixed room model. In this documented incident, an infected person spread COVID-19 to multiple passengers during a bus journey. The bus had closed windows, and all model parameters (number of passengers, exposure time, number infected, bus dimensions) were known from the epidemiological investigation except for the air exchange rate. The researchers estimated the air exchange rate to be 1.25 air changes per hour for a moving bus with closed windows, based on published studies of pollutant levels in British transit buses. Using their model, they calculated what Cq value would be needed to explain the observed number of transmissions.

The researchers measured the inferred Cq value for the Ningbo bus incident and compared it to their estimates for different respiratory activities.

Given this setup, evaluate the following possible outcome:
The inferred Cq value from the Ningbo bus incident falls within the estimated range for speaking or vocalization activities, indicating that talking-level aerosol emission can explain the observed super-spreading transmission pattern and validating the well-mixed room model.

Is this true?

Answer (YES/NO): YES